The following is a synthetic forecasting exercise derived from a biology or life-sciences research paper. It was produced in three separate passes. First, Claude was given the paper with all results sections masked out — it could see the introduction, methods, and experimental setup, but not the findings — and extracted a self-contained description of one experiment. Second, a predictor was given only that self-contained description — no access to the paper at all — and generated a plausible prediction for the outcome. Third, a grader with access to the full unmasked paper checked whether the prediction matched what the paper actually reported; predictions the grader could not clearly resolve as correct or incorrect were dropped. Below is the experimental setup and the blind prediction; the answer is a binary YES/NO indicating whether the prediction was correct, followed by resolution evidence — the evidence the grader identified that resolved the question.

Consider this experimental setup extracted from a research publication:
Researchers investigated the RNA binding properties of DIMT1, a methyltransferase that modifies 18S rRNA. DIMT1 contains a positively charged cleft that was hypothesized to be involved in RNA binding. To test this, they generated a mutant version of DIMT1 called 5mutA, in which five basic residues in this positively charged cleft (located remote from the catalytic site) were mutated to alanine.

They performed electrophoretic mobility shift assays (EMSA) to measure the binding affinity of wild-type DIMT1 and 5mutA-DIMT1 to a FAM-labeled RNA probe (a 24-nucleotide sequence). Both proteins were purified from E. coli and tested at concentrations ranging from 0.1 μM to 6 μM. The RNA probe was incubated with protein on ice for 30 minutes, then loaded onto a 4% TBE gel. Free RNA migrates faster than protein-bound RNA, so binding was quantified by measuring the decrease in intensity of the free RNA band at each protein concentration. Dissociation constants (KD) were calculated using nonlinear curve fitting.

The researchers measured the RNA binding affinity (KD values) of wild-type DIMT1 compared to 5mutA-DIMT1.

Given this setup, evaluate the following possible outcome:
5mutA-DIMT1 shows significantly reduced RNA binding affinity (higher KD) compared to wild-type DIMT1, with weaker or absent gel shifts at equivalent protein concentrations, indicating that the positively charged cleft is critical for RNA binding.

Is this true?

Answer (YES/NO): YES